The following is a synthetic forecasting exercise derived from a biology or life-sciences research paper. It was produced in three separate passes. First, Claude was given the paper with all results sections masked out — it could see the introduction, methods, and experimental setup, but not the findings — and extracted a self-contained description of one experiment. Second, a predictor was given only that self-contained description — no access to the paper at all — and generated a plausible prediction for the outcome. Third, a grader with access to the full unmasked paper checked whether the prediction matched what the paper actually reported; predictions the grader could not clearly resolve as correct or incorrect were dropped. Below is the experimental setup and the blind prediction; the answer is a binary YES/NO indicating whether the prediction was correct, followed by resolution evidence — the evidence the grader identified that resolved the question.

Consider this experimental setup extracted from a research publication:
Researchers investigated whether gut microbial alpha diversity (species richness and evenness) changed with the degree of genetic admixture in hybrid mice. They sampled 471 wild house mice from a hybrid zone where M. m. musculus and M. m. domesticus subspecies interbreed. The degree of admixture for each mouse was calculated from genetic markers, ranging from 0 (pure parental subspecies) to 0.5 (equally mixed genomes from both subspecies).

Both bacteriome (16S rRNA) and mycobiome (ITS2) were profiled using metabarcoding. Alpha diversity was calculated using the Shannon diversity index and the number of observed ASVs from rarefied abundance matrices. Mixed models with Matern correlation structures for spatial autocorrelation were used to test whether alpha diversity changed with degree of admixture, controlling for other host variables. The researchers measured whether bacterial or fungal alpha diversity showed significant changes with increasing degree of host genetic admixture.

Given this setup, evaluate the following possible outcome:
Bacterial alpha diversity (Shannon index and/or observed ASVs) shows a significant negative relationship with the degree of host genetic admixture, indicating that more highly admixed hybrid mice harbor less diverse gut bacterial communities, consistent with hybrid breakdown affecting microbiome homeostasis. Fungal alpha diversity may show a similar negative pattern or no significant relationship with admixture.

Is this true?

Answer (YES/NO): NO